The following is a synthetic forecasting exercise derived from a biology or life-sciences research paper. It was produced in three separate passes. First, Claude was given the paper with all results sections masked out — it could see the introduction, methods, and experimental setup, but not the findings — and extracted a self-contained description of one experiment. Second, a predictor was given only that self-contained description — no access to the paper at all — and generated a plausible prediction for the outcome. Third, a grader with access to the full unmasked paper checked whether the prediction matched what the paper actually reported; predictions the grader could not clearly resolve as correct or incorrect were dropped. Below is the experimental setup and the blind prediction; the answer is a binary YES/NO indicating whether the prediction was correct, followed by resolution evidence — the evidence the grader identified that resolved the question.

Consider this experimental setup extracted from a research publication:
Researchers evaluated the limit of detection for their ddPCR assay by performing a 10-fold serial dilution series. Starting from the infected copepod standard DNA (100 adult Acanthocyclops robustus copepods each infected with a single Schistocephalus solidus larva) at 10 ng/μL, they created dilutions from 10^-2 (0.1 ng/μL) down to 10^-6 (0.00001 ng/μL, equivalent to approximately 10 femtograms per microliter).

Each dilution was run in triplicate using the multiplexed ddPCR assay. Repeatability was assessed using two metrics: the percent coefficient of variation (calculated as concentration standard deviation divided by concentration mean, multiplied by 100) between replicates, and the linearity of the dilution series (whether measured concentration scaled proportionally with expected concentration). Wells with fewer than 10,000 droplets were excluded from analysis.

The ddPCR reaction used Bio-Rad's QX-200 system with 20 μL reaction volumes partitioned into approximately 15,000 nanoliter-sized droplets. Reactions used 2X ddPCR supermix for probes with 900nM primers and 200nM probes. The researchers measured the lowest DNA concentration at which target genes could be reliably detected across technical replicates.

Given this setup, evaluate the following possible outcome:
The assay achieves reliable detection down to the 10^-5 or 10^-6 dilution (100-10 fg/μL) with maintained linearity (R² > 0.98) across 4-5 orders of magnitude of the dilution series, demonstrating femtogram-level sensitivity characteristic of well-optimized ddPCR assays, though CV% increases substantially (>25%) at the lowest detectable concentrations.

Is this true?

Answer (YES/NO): NO